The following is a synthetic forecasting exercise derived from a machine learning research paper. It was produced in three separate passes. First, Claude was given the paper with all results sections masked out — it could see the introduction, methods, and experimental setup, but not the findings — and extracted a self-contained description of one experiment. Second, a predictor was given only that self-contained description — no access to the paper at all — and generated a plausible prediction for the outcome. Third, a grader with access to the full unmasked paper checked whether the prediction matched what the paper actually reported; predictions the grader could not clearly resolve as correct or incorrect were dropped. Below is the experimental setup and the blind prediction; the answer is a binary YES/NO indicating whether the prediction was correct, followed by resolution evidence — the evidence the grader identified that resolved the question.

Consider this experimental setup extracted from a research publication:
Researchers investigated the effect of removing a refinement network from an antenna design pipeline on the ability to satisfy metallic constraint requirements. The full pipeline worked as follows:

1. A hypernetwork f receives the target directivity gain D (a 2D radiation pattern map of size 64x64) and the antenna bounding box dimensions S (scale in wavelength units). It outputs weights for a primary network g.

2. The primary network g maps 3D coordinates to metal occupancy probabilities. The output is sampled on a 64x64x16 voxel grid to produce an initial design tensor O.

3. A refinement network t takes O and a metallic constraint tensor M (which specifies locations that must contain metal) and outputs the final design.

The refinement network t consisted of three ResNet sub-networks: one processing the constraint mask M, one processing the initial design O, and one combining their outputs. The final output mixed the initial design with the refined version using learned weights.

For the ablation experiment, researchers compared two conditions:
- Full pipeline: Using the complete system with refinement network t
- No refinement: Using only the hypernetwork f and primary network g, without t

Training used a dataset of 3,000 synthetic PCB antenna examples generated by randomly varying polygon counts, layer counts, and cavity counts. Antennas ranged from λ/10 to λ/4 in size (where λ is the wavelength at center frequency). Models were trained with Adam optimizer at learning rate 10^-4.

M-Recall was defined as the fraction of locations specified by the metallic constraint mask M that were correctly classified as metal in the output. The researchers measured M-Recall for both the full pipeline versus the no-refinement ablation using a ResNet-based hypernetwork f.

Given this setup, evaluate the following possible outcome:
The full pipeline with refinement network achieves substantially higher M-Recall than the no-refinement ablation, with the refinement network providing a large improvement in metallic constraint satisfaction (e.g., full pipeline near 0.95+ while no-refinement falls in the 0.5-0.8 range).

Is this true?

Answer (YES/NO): NO